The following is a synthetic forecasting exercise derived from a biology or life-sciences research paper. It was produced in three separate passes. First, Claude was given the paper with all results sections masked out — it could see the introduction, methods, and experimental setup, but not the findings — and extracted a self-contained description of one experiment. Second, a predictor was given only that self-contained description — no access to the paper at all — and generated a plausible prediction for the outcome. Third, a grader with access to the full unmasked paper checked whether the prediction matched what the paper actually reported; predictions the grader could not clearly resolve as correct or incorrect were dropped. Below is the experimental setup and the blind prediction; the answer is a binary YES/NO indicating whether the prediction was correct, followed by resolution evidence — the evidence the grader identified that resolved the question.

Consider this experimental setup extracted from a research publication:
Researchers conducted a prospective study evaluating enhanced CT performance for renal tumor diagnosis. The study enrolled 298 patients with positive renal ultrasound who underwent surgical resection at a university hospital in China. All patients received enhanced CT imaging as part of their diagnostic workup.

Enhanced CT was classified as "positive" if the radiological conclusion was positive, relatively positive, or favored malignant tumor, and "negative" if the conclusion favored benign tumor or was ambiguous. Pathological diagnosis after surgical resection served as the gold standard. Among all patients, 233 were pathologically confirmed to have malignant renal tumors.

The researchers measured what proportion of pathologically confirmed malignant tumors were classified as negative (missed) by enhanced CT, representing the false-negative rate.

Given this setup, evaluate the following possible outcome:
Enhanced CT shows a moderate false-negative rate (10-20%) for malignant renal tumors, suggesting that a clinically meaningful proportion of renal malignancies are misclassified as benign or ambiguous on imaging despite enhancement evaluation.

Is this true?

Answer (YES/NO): YES